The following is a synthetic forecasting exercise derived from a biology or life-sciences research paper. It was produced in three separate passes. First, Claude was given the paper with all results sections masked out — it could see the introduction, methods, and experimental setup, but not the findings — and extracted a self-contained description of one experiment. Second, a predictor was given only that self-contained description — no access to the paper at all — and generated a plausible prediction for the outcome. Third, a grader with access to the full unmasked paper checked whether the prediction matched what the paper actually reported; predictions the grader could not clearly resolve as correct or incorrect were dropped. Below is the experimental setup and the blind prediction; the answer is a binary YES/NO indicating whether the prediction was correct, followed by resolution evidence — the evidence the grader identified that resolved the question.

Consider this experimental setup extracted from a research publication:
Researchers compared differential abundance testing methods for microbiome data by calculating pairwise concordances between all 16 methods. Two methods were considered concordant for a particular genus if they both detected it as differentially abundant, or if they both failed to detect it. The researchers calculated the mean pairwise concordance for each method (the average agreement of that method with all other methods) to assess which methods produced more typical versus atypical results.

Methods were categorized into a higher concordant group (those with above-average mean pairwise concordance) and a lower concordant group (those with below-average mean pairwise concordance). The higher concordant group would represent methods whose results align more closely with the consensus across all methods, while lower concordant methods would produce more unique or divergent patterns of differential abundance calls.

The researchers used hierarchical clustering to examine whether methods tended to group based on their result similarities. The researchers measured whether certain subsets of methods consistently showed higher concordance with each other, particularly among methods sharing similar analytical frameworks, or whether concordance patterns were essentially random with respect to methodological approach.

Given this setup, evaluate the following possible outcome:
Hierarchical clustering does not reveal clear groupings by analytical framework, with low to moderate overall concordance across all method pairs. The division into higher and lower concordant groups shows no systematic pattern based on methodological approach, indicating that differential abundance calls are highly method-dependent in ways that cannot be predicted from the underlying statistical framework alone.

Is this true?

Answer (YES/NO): NO